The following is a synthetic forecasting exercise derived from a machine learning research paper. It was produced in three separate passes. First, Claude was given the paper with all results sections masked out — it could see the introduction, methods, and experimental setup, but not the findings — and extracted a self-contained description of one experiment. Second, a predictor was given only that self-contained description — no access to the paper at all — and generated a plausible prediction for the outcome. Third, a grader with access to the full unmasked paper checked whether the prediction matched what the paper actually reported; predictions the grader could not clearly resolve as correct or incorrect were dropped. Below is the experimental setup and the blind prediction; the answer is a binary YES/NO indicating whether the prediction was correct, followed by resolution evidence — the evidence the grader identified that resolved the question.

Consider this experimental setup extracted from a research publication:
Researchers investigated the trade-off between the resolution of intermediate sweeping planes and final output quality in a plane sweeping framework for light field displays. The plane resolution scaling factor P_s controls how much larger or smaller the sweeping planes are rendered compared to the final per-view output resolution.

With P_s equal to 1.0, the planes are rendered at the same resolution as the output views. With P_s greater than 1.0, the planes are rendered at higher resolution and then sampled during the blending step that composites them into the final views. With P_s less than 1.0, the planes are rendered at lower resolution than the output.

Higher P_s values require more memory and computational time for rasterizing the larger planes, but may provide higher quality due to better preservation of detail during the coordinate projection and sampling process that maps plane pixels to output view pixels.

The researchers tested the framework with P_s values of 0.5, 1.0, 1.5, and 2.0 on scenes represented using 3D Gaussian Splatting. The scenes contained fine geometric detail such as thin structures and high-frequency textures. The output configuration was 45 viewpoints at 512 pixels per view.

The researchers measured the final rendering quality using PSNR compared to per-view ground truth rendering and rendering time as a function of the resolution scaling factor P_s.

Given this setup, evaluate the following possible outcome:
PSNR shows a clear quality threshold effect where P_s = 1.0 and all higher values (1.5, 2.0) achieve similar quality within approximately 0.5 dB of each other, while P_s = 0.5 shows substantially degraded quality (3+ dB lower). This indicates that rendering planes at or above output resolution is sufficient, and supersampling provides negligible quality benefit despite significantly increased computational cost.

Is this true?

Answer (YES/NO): NO